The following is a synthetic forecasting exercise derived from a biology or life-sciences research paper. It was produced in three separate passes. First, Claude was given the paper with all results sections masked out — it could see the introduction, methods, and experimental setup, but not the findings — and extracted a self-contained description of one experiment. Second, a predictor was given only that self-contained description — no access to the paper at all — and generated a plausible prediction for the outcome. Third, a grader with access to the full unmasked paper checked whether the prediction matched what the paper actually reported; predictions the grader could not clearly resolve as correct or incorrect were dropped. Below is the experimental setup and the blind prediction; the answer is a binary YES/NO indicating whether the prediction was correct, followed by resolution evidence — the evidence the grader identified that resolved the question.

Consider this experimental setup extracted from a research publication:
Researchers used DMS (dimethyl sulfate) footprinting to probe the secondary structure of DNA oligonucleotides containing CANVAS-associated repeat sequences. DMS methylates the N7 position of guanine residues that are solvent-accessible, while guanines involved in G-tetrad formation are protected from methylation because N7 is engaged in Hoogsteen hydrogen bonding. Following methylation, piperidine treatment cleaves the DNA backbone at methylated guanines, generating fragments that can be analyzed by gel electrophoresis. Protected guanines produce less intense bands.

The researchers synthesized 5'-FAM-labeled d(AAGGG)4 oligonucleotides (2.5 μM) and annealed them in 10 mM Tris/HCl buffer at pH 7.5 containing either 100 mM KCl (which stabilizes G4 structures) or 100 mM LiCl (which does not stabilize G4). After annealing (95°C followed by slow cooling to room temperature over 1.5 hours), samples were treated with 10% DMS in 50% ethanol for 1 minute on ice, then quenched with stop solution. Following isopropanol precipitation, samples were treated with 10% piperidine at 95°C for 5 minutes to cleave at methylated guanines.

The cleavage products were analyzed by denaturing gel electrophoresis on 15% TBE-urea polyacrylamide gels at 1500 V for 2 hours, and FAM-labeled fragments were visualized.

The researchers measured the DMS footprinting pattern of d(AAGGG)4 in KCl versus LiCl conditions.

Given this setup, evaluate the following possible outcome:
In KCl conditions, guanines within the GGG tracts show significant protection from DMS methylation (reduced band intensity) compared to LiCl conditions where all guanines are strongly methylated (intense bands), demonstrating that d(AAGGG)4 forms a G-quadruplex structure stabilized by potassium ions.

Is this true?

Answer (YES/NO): YES